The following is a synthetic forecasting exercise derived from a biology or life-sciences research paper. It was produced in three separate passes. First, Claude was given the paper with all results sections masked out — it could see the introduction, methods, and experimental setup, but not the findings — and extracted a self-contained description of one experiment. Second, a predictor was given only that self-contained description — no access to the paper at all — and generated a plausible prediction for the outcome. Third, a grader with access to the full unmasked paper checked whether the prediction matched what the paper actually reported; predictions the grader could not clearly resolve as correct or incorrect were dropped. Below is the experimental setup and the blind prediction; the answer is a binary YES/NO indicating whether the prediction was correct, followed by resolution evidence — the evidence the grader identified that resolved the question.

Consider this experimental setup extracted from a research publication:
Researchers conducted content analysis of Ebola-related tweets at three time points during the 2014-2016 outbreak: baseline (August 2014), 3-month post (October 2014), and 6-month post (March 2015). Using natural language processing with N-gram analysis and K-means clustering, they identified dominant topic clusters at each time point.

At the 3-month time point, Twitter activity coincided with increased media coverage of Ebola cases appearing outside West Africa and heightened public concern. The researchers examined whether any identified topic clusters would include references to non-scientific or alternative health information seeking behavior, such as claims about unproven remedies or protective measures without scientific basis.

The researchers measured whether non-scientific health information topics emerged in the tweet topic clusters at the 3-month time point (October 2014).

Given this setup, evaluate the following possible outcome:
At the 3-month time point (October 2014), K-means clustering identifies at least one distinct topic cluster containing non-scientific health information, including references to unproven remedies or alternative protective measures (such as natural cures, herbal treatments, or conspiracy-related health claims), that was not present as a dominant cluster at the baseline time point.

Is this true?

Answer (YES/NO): YES